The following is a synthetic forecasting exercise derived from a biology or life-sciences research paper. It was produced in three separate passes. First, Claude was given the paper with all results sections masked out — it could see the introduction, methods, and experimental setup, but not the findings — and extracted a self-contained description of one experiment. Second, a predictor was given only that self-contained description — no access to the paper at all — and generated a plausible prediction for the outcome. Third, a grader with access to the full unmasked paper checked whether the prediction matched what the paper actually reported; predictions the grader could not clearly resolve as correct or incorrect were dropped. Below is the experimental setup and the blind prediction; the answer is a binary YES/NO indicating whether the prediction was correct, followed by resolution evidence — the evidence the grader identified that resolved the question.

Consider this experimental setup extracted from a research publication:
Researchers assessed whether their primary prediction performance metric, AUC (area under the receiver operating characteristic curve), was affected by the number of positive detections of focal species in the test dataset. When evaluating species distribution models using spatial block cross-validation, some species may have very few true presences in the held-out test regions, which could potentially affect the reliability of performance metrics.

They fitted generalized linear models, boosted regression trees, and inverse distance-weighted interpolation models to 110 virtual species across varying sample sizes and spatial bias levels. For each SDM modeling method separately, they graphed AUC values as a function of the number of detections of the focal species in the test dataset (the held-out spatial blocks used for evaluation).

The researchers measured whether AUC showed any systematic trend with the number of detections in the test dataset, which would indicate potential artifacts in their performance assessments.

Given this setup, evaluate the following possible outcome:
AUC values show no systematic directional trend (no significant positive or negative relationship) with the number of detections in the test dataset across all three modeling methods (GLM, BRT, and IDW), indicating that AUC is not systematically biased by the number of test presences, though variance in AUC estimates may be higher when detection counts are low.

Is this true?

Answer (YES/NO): YES